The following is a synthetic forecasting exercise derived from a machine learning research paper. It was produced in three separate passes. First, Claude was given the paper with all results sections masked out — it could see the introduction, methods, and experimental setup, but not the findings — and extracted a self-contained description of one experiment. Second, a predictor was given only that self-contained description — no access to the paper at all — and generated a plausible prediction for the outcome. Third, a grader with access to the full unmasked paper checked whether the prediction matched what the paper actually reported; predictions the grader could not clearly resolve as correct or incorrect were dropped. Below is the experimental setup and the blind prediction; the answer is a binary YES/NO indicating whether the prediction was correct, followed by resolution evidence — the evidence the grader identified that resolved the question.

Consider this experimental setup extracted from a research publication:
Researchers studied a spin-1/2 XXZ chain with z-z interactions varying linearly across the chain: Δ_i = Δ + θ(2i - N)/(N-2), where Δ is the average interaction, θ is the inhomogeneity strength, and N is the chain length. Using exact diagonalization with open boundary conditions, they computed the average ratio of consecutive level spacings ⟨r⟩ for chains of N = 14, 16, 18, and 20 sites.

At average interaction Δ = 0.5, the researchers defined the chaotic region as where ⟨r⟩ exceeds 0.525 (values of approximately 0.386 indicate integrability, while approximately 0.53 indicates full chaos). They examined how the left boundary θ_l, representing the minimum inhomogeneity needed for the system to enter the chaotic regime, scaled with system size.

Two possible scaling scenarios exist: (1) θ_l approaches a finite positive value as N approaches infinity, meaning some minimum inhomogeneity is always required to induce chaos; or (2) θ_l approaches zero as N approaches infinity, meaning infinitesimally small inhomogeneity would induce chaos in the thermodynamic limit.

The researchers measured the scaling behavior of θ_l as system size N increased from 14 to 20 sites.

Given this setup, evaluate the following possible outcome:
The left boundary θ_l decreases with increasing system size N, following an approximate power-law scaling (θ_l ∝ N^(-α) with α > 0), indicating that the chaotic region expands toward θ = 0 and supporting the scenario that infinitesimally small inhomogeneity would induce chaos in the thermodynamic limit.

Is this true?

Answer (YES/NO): NO